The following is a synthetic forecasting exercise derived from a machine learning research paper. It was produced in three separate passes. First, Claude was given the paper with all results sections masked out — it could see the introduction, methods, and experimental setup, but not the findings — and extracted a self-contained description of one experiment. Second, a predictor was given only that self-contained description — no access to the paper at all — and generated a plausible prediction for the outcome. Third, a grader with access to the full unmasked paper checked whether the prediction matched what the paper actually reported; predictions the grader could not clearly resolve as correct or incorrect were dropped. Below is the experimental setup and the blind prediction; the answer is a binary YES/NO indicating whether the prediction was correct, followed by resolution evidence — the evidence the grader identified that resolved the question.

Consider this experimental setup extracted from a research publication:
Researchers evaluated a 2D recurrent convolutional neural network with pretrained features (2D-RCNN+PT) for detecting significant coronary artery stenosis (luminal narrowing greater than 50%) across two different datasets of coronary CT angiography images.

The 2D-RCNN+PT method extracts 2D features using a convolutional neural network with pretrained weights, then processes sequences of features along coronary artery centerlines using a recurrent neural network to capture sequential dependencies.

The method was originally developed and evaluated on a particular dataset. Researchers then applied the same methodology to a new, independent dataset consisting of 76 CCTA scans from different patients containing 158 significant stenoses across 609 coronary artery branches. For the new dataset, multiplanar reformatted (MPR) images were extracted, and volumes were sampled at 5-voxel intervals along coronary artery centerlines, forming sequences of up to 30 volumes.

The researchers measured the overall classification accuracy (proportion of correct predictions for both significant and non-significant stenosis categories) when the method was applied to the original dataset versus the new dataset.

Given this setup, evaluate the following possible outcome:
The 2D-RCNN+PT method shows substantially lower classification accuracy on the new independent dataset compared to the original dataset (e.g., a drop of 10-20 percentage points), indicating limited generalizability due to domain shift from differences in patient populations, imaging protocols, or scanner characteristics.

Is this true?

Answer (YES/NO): NO